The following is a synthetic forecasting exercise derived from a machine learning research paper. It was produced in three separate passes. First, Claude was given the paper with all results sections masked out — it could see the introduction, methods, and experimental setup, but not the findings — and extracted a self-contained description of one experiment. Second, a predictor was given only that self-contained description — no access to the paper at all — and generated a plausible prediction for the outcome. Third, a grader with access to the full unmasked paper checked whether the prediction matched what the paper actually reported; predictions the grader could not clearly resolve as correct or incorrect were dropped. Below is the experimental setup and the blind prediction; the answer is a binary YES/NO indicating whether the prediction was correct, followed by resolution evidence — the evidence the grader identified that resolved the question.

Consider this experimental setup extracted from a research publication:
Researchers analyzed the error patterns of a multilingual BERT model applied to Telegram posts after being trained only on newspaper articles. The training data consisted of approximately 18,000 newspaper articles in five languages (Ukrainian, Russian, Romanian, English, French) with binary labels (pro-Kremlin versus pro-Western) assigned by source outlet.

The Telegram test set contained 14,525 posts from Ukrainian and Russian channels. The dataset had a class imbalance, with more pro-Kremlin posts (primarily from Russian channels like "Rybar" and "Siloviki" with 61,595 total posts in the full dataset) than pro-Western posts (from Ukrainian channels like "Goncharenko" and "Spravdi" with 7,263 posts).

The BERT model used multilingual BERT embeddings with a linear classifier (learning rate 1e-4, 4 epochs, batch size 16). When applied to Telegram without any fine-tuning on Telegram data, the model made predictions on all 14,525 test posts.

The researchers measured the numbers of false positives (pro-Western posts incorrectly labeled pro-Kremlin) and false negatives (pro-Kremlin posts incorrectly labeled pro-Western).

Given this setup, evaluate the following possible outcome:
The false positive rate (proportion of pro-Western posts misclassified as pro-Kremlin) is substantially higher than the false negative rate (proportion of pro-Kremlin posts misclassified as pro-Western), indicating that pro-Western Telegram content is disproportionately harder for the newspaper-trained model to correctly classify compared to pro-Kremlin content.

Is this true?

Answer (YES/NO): YES